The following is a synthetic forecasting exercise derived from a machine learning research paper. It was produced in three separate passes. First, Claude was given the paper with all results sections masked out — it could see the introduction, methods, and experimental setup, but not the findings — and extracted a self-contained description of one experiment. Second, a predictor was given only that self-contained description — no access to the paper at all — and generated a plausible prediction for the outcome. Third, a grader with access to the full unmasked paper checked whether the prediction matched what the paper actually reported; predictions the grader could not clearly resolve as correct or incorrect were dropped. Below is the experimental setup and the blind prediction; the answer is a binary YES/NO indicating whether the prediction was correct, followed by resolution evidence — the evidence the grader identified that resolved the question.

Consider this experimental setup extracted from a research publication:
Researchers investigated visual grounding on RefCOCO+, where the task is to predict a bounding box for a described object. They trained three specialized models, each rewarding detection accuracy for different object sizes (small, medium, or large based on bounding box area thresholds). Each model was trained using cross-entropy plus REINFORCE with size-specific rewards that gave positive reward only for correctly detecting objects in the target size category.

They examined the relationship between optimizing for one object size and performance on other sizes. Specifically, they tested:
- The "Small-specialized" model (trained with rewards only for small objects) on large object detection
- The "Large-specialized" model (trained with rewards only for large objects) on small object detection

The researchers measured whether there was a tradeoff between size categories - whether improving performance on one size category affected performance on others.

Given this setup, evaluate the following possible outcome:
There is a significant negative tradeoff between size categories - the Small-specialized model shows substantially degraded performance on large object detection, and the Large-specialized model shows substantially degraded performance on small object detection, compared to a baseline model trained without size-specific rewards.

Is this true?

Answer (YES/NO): YES